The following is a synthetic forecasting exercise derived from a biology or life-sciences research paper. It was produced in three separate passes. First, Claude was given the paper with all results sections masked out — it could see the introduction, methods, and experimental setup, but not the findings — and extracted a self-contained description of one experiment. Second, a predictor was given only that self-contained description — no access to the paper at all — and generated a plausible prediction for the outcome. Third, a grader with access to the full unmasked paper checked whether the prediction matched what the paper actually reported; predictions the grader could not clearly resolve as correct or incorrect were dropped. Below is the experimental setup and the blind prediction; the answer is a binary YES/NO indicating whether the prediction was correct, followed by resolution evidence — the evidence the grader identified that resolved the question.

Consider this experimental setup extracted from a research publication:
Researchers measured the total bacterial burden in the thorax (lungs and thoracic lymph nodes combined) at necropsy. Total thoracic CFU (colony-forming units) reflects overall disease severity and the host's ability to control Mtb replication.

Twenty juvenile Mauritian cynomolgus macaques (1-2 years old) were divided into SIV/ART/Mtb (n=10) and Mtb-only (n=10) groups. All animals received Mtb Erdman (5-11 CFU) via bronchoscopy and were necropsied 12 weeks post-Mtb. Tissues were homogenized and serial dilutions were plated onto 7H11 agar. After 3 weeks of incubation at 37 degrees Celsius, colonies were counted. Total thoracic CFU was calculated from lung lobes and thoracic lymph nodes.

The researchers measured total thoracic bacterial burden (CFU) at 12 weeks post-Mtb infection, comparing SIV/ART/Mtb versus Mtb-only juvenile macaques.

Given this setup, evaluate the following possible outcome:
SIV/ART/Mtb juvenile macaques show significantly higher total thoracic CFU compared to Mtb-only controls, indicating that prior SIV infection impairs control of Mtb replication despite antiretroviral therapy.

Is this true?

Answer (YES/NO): NO